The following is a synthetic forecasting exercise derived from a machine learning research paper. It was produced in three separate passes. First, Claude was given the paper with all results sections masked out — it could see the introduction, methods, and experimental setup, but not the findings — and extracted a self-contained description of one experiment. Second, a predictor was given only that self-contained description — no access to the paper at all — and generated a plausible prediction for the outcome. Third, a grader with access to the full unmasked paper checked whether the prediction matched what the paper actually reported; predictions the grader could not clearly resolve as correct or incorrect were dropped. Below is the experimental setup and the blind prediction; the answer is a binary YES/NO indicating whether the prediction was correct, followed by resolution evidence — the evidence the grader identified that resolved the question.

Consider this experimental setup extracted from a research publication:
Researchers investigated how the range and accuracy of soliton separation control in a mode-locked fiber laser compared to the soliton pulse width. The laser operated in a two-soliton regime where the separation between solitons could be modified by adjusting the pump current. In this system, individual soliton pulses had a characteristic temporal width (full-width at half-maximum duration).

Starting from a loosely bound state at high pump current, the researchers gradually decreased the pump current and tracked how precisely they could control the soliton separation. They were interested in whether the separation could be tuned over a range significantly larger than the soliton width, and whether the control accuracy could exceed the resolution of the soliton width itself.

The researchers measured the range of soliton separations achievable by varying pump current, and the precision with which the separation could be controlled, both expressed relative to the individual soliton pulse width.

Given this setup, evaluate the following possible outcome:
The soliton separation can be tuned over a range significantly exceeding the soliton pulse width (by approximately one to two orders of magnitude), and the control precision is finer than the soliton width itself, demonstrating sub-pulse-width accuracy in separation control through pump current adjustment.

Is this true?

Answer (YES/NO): YES